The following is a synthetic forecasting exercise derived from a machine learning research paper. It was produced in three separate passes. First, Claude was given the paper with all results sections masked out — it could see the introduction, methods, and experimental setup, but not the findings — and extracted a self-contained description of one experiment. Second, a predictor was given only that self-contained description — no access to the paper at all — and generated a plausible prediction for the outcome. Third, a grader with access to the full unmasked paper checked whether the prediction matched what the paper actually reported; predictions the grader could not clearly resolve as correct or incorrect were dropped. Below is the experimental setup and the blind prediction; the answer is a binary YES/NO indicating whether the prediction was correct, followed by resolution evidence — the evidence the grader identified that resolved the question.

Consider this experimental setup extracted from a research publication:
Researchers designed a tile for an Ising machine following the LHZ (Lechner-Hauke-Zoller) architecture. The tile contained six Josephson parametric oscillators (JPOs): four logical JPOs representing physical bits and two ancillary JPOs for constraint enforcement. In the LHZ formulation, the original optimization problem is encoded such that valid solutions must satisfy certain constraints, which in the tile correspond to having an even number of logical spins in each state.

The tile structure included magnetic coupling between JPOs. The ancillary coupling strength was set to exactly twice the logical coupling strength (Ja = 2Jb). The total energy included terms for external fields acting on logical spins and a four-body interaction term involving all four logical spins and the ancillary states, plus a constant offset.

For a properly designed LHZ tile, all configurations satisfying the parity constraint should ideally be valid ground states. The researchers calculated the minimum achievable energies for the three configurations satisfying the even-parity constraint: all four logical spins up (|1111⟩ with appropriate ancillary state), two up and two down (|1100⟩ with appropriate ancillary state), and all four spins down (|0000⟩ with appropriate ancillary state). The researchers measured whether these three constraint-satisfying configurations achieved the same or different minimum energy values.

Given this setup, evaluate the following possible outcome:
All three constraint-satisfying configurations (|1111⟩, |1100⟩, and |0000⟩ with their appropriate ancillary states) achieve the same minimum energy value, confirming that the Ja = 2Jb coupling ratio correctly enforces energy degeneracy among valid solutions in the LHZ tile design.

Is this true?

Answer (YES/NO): YES